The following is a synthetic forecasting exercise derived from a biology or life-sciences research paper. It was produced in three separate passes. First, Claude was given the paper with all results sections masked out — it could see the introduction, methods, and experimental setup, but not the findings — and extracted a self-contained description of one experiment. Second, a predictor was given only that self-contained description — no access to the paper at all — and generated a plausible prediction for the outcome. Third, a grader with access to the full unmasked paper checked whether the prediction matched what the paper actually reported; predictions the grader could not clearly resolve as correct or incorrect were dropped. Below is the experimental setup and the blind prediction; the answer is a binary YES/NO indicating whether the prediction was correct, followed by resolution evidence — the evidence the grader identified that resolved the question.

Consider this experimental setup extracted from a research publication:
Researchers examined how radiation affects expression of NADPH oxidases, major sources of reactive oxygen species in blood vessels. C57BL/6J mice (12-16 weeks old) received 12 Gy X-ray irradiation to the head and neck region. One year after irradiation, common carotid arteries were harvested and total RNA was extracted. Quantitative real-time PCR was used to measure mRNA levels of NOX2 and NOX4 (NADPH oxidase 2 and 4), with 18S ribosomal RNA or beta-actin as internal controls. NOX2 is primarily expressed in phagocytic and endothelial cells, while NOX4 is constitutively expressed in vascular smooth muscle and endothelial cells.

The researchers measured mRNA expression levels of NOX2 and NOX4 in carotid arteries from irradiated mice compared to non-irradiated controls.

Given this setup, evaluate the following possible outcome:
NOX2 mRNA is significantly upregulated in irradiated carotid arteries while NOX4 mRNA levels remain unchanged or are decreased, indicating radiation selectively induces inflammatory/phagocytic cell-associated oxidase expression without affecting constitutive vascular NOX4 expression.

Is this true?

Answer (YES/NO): NO